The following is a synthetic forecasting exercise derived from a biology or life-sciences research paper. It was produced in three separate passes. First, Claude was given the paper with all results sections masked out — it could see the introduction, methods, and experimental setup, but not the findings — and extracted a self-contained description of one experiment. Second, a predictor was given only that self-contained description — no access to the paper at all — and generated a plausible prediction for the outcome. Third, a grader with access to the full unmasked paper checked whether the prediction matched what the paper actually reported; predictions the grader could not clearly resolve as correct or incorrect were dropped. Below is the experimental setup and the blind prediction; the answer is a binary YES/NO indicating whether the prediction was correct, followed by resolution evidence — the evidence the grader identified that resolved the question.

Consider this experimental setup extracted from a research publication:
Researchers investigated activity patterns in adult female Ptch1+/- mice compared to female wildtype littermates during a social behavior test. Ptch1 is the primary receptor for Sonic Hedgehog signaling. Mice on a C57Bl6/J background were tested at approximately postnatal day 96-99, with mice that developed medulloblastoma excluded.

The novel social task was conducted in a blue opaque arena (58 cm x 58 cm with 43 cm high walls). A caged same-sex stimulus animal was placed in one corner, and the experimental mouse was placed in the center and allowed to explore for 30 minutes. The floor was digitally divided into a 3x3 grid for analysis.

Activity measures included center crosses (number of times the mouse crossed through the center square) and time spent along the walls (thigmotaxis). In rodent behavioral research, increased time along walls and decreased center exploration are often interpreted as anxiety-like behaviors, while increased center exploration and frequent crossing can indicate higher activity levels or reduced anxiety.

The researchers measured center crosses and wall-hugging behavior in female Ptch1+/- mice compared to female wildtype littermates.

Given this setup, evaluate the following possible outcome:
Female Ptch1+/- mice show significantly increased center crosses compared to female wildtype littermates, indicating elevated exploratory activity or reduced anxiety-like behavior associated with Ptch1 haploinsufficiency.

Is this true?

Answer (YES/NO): YES